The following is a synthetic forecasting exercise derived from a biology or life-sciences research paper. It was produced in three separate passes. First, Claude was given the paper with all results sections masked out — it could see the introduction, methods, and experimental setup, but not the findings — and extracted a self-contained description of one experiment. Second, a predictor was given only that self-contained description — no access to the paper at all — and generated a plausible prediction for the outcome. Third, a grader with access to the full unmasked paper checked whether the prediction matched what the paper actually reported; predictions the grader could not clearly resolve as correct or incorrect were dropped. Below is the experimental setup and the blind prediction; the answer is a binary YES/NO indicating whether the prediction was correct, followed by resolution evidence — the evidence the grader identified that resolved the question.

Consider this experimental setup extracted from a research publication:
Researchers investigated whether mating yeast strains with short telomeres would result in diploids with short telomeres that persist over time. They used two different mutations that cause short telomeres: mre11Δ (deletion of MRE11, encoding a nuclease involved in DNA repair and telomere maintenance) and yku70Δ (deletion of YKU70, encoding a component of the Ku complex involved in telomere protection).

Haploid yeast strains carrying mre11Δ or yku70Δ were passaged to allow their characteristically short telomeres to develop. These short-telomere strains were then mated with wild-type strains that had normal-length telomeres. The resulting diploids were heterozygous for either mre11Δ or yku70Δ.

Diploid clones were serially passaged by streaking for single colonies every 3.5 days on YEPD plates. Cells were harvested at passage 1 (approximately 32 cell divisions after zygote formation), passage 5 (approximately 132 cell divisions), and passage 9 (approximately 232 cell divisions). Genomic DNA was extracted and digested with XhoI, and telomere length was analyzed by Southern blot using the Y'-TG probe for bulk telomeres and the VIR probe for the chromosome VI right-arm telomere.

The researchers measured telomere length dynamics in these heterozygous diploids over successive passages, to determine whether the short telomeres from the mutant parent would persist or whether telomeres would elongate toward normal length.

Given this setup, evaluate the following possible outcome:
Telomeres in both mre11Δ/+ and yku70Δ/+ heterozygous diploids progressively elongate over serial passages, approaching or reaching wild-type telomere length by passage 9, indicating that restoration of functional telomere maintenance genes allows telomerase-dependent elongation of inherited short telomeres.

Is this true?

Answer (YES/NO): NO